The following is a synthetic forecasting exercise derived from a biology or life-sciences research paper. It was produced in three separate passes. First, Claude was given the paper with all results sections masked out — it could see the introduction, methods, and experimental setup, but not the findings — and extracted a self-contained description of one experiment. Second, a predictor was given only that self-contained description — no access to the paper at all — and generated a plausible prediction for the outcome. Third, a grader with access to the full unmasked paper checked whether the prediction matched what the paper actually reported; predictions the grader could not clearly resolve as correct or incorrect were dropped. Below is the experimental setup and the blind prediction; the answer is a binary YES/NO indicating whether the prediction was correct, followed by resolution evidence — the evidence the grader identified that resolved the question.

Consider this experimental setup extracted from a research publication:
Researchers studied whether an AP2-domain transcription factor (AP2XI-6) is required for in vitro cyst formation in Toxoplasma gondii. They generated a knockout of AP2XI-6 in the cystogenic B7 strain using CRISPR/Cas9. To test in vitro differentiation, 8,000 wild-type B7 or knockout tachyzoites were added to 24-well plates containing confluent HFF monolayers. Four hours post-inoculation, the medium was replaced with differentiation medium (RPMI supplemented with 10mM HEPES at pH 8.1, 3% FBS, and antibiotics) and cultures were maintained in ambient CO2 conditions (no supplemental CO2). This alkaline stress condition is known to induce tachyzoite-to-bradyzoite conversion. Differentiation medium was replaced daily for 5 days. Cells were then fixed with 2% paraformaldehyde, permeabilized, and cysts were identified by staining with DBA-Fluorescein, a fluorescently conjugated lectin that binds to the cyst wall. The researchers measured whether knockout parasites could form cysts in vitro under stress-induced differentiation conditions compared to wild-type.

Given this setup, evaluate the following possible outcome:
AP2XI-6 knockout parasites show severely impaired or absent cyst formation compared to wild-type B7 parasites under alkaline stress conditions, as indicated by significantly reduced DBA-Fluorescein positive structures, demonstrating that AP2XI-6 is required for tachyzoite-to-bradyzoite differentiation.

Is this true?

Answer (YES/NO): NO